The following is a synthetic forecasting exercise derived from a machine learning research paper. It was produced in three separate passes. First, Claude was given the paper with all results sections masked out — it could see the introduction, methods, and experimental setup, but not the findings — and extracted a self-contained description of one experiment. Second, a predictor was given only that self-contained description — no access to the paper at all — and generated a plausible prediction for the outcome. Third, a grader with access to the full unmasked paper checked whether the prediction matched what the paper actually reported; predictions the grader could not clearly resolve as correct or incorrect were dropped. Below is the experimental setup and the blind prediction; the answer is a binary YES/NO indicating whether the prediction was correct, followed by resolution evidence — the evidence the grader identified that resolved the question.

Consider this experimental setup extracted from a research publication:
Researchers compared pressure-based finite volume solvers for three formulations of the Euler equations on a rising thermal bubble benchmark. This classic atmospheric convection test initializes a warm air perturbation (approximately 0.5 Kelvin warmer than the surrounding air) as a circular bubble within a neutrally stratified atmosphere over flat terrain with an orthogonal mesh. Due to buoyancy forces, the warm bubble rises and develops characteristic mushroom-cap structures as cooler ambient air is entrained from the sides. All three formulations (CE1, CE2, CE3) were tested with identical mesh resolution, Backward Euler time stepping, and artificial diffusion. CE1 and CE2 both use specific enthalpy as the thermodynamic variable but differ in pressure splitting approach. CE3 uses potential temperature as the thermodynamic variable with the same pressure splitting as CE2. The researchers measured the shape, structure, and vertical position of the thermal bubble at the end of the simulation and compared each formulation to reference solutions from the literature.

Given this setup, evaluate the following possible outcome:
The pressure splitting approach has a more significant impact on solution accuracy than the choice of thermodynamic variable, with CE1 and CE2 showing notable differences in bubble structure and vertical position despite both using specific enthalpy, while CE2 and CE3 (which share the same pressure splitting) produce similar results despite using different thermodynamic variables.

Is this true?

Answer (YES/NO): NO